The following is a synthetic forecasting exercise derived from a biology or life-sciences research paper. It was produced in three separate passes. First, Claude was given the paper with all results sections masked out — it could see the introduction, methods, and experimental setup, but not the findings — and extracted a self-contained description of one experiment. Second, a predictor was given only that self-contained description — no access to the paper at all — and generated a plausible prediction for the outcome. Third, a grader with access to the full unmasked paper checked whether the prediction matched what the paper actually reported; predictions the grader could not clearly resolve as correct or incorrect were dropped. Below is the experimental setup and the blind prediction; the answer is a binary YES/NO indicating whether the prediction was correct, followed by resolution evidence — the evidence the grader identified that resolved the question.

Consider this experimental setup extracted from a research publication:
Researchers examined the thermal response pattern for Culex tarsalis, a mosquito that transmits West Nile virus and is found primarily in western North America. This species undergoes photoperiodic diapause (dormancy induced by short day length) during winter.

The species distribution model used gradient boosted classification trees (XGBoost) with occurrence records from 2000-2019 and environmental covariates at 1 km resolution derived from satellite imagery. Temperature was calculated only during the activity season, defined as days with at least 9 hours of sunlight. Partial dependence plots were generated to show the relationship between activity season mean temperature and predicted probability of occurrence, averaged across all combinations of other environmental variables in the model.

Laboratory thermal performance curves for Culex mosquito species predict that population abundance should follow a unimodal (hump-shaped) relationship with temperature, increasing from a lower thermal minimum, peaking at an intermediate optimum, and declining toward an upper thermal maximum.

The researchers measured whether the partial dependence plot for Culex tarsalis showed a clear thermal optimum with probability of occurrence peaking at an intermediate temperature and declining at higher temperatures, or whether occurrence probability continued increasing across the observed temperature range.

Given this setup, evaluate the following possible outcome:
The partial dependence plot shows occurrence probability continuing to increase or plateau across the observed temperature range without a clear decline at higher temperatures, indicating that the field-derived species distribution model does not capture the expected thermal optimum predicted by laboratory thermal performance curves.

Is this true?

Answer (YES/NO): YES